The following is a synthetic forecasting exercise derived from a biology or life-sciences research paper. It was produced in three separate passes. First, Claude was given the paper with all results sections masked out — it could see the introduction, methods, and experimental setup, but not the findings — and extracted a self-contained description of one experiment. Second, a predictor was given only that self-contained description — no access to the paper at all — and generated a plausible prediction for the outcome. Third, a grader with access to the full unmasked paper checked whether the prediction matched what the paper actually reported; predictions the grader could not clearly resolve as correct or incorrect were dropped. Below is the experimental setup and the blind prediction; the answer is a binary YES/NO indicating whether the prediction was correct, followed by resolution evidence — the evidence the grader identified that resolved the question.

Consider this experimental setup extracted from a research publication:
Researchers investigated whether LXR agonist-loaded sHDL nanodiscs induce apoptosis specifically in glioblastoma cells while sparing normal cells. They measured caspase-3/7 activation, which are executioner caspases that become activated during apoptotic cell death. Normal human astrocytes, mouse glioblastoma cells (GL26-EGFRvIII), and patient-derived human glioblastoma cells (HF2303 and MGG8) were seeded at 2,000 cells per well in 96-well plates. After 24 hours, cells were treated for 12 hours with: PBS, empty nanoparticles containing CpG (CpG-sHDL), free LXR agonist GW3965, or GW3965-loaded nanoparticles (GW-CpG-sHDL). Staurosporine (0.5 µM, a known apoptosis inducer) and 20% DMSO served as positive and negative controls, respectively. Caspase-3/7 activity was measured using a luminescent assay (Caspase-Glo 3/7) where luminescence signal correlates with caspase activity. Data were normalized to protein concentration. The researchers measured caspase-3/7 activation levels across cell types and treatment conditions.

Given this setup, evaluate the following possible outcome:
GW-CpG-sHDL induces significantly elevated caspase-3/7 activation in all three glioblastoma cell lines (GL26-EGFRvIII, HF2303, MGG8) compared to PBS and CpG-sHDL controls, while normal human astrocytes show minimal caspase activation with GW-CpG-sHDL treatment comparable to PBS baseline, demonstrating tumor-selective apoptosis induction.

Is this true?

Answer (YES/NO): YES